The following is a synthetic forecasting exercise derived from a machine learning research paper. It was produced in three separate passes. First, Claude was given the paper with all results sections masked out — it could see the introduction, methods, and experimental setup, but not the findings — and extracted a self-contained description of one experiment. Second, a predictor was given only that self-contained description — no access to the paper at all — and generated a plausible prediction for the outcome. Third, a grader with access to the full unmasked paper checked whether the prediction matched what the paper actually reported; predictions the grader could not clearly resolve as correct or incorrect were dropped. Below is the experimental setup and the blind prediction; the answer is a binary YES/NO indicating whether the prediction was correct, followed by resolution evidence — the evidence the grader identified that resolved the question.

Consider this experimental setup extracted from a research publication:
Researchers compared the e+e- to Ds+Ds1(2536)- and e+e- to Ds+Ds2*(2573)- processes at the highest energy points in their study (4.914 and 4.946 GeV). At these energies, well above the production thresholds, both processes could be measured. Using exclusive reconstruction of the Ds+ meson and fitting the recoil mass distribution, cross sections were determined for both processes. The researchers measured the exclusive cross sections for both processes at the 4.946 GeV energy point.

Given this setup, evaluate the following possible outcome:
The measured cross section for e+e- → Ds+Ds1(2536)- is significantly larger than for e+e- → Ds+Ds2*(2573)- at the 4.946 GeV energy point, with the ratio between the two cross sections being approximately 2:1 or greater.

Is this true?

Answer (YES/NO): NO